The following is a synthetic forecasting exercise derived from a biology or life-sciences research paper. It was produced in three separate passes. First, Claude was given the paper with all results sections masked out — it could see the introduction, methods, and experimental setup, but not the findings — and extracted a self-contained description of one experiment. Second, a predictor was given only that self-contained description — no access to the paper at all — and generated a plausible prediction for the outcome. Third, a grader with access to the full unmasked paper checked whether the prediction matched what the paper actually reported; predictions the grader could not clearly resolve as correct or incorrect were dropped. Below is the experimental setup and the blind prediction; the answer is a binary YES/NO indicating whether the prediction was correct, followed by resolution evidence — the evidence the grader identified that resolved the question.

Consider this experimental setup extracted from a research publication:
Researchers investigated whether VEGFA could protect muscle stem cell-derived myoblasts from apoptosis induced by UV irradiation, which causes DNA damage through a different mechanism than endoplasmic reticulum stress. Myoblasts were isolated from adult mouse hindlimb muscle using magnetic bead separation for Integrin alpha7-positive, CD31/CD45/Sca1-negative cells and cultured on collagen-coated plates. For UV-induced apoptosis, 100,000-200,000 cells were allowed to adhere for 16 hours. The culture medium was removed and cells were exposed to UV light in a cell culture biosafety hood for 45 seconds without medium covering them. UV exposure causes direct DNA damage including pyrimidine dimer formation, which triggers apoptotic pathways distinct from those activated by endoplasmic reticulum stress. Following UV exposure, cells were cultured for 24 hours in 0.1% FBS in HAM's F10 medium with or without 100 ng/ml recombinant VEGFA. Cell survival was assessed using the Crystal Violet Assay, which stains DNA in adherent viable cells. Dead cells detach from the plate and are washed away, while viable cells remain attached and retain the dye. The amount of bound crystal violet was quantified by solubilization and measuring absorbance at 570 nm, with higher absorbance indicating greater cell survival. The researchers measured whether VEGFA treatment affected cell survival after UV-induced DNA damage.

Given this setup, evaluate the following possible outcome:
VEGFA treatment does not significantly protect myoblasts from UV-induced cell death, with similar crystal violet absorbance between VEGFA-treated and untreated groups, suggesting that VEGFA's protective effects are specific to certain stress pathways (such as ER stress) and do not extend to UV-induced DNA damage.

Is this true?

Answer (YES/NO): NO